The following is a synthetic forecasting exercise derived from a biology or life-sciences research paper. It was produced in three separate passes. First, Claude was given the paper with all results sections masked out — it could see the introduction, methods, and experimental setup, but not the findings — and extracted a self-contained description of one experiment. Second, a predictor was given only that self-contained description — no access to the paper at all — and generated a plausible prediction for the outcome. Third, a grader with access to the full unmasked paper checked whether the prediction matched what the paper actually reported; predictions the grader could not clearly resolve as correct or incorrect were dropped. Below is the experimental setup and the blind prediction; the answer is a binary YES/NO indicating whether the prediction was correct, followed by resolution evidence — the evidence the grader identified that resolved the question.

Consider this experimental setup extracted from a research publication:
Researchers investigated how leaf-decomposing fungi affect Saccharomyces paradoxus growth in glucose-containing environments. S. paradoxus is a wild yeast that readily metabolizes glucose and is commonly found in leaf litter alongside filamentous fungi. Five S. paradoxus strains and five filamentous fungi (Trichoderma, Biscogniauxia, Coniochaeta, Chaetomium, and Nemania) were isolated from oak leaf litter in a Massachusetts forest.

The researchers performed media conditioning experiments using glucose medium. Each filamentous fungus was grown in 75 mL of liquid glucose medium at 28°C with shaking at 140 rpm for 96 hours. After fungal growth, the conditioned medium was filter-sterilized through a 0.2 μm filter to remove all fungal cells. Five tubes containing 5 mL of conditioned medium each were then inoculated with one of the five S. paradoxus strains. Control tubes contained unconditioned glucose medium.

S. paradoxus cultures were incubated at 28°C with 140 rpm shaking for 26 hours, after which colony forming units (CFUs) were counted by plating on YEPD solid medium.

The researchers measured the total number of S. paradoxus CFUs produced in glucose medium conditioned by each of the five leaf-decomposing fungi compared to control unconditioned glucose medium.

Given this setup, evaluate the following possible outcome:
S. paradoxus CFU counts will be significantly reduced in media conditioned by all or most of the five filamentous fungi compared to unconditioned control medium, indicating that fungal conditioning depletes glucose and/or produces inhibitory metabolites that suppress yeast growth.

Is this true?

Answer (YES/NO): YES